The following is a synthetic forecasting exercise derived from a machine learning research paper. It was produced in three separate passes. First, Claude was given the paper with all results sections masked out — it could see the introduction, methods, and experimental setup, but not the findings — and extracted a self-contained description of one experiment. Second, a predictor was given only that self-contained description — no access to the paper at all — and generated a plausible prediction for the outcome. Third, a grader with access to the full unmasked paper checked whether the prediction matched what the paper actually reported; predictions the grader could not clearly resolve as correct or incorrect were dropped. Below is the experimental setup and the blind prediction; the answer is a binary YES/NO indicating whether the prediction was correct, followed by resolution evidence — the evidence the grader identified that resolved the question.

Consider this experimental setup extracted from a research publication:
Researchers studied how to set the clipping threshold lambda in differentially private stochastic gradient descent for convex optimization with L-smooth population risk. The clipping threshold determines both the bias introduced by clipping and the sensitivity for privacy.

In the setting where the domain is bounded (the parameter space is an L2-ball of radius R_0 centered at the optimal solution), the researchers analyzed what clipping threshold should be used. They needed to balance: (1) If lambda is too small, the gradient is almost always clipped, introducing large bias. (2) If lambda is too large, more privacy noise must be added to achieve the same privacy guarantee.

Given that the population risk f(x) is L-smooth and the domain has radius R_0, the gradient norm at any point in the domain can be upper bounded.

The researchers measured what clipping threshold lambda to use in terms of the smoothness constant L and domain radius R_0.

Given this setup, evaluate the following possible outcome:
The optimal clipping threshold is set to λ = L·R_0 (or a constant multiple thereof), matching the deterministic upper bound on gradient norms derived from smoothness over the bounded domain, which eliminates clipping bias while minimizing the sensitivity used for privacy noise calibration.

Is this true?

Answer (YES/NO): YES